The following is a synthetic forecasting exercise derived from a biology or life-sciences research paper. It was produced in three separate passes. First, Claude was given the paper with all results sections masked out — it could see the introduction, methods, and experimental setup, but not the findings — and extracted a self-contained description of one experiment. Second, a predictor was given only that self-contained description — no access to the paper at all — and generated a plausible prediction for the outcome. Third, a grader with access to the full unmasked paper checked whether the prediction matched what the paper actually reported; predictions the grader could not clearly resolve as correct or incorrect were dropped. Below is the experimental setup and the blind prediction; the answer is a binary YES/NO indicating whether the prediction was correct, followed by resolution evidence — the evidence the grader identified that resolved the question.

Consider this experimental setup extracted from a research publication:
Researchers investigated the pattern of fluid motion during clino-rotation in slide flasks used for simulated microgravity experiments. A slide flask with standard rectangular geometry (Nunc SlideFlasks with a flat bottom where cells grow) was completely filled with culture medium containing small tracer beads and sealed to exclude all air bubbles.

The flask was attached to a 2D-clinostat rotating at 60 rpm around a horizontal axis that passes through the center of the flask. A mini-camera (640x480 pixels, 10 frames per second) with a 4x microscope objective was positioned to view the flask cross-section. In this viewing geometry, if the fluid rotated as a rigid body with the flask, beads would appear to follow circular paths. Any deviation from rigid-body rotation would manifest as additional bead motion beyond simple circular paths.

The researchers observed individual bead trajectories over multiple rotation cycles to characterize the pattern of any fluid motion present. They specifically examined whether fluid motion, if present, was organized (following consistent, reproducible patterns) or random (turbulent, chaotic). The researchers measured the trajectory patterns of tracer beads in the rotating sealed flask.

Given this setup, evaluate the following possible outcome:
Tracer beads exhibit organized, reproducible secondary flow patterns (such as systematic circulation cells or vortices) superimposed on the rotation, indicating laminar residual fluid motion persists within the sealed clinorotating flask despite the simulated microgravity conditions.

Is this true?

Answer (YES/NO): YES